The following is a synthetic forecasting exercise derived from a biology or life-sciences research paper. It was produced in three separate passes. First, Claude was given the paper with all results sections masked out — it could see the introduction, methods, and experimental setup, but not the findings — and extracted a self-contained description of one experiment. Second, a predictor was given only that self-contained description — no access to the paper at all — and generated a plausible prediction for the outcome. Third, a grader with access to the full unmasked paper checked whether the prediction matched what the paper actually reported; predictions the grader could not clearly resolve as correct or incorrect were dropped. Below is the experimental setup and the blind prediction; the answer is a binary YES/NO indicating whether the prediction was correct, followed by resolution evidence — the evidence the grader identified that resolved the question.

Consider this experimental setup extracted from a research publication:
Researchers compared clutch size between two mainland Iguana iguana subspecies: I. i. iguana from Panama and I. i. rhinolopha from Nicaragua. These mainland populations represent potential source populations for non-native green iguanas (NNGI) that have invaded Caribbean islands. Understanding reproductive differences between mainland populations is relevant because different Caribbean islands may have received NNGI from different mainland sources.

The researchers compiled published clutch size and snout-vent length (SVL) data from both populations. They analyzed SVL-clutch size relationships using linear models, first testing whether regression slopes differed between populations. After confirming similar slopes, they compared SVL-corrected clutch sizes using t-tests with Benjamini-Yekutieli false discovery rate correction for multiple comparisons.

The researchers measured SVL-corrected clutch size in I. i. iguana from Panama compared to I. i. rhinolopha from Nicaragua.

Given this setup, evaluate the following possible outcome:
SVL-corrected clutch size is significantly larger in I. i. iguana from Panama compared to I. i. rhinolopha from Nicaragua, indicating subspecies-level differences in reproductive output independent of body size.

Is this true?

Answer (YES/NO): YES